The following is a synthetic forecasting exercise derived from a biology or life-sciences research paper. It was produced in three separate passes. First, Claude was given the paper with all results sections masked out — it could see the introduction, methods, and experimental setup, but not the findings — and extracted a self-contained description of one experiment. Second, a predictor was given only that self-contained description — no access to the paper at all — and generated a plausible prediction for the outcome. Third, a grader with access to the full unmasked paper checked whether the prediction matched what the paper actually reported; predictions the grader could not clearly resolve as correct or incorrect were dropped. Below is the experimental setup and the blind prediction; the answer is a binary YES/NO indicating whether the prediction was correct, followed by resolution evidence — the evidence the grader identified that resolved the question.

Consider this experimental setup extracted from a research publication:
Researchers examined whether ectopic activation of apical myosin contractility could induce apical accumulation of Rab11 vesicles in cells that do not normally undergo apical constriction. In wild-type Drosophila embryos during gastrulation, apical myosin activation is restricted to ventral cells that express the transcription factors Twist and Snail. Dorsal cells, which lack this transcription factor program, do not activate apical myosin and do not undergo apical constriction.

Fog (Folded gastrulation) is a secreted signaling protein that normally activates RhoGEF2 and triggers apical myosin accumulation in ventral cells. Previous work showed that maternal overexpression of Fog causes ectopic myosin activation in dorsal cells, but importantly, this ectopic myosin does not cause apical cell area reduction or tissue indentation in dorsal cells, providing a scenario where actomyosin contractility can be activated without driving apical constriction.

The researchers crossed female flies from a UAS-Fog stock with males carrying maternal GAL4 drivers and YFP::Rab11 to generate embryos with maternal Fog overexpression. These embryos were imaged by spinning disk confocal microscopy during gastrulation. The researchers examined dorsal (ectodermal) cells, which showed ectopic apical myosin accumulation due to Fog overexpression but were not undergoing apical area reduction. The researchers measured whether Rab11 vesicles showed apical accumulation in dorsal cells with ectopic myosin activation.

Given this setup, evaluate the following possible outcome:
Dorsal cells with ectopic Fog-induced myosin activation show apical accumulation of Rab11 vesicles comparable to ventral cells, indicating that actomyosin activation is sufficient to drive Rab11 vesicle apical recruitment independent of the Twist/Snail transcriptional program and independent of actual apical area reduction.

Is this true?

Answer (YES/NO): YES